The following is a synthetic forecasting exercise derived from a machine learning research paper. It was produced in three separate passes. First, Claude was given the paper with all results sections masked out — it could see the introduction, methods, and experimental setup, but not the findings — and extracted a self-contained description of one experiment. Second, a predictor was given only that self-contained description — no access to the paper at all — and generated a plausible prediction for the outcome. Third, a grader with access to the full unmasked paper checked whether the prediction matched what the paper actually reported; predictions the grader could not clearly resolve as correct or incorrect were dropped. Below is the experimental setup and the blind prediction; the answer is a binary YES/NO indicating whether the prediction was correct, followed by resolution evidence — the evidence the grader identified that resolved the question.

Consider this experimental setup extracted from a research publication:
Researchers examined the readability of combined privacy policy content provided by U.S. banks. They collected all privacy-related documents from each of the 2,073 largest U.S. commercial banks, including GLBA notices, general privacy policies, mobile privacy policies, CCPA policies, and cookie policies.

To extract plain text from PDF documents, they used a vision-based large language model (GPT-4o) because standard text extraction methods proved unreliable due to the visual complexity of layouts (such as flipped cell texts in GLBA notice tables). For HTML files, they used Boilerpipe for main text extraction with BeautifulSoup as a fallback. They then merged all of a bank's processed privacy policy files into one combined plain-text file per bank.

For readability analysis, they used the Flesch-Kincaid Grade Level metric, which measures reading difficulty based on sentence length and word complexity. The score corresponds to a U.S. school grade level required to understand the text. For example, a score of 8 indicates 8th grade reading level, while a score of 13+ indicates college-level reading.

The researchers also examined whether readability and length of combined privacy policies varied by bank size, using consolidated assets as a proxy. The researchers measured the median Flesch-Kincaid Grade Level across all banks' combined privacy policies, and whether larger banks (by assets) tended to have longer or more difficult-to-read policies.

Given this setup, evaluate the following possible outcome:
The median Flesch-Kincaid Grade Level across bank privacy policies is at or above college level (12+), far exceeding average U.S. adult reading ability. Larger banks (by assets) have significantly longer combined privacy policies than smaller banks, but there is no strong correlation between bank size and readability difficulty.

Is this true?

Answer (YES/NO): NO